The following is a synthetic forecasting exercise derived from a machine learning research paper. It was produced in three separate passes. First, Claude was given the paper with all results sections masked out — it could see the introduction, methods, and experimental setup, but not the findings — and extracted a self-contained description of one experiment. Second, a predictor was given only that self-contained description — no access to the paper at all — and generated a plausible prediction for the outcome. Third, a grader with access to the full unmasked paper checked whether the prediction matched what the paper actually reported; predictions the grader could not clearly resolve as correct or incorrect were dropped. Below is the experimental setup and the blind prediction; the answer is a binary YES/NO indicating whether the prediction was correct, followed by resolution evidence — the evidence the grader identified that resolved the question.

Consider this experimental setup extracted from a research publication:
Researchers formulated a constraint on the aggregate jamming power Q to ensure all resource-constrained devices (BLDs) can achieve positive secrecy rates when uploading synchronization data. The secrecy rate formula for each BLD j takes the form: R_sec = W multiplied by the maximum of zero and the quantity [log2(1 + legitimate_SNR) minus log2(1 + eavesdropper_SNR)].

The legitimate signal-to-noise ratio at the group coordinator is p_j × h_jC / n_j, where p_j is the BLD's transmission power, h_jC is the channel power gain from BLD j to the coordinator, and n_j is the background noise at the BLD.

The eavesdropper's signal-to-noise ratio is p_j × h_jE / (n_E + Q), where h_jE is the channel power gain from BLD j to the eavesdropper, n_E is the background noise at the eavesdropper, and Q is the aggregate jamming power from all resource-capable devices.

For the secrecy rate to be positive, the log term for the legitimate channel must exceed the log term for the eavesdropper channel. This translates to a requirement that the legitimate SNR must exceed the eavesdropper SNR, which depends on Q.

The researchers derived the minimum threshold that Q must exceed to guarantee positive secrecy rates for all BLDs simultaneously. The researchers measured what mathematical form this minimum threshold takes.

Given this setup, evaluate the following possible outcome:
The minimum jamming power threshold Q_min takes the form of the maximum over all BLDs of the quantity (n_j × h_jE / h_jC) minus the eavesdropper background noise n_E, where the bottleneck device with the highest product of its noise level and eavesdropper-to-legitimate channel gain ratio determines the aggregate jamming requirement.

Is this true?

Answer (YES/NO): YES